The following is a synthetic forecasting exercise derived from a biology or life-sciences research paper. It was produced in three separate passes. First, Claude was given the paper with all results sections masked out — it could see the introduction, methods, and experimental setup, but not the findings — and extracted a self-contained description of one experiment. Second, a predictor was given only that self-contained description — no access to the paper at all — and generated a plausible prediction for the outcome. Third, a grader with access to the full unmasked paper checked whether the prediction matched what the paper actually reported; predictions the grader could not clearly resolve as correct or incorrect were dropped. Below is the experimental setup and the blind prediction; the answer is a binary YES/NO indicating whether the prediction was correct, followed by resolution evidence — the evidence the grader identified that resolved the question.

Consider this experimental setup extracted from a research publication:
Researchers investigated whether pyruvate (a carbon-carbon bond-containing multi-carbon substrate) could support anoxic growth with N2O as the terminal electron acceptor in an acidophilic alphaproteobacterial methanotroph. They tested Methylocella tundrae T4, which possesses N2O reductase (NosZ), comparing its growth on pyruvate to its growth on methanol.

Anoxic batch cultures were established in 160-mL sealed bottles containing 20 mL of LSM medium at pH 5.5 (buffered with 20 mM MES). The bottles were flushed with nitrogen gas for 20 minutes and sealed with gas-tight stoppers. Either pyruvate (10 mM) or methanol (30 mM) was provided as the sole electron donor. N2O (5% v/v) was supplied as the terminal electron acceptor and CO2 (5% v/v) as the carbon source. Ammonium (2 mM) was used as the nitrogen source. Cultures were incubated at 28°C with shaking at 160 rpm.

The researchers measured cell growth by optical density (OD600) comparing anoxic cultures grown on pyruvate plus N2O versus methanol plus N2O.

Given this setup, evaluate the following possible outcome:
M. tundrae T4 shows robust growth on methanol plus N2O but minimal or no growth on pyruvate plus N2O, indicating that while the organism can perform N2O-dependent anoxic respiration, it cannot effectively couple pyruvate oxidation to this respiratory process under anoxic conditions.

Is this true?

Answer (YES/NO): NO